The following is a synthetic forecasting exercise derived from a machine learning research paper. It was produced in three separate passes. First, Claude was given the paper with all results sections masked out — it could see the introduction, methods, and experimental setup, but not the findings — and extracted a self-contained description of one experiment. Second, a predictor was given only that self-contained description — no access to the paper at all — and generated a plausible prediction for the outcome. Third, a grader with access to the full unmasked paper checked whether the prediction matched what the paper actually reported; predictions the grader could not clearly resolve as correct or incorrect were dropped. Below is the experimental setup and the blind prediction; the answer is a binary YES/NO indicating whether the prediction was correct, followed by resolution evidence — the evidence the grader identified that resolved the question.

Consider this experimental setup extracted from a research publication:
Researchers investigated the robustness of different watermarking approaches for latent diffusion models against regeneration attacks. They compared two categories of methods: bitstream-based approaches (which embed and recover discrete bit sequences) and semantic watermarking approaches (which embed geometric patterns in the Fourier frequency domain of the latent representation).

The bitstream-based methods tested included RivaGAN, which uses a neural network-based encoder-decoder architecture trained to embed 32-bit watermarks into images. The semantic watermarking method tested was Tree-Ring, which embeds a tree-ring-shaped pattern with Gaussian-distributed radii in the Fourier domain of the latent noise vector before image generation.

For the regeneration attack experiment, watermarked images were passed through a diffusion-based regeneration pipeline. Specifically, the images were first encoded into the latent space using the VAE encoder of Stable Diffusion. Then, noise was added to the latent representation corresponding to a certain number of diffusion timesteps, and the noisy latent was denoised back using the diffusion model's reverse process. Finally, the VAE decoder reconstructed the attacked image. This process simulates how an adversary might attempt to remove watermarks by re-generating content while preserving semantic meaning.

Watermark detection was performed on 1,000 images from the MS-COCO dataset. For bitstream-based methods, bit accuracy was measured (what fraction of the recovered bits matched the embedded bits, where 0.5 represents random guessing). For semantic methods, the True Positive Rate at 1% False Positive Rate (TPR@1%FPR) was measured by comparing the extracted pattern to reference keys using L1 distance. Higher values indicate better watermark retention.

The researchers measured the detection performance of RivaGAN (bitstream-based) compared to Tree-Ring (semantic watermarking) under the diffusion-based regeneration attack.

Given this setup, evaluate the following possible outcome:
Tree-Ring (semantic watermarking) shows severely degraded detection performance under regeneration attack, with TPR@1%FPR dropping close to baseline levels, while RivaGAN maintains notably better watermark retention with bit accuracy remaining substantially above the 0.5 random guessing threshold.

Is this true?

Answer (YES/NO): NO